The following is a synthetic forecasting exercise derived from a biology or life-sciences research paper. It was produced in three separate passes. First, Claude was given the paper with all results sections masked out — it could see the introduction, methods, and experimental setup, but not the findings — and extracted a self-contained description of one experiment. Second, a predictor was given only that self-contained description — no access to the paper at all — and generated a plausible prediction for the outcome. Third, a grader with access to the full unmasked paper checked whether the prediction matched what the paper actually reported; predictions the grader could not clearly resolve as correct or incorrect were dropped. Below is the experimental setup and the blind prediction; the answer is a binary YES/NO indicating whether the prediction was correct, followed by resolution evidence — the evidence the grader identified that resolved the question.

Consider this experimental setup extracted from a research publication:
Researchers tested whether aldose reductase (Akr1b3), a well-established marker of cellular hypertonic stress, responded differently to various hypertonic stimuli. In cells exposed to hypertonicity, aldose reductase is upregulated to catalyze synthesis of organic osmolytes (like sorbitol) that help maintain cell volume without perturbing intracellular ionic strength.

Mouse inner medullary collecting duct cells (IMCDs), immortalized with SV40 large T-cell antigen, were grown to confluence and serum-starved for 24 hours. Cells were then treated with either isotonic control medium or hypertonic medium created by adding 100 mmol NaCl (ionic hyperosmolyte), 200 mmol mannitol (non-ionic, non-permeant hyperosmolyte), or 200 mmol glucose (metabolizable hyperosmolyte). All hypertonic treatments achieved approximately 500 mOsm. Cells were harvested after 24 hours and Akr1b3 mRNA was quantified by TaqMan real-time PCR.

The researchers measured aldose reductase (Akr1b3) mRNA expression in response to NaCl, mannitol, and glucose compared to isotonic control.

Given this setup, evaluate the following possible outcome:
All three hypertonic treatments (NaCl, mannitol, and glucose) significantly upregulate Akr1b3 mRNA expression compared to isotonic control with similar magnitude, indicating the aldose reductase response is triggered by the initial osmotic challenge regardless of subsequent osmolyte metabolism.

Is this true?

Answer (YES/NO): NO